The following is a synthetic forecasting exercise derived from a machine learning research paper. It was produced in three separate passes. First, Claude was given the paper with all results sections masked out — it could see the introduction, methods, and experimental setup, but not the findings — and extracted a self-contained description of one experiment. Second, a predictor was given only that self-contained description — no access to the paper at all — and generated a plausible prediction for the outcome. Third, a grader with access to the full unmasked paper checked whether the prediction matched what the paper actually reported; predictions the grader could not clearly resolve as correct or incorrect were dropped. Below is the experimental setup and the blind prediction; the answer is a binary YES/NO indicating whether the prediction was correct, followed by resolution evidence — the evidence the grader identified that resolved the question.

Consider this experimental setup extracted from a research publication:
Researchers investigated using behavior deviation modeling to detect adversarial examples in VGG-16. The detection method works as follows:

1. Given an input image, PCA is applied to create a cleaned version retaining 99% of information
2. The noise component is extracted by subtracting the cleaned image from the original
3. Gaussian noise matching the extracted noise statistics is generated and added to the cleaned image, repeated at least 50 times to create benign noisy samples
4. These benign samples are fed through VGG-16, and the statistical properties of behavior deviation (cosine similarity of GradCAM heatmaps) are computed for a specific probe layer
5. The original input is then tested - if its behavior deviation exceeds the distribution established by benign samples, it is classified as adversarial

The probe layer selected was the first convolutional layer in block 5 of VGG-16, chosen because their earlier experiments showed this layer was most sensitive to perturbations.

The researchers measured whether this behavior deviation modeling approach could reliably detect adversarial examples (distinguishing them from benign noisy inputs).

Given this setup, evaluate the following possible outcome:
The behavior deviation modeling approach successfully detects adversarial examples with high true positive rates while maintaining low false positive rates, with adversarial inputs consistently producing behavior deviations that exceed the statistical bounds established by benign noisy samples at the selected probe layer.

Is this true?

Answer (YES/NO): NO